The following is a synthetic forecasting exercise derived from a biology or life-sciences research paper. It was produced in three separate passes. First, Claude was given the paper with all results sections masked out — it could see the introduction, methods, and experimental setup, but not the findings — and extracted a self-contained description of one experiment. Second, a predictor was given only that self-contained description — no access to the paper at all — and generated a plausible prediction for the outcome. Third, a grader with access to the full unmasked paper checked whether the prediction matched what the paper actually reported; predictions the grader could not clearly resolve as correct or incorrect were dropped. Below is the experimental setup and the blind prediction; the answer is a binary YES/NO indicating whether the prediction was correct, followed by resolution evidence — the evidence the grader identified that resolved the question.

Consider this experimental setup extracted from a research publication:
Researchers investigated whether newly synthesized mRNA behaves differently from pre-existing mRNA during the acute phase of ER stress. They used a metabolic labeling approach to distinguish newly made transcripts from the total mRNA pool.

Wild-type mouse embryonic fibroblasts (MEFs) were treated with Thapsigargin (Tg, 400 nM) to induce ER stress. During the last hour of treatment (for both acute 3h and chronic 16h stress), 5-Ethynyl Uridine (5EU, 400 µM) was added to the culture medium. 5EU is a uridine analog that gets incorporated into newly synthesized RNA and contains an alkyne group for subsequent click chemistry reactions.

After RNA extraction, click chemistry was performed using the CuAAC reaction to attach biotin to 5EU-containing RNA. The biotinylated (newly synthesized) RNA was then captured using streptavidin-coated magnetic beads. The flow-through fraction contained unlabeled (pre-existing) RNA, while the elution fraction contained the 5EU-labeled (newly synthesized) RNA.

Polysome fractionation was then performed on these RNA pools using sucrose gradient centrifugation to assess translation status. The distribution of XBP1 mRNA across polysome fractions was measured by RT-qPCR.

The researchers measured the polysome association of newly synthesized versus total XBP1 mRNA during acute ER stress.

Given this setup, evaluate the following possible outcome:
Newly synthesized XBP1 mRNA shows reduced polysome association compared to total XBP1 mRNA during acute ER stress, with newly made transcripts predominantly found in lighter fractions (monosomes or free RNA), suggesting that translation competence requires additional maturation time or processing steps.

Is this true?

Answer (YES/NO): NO